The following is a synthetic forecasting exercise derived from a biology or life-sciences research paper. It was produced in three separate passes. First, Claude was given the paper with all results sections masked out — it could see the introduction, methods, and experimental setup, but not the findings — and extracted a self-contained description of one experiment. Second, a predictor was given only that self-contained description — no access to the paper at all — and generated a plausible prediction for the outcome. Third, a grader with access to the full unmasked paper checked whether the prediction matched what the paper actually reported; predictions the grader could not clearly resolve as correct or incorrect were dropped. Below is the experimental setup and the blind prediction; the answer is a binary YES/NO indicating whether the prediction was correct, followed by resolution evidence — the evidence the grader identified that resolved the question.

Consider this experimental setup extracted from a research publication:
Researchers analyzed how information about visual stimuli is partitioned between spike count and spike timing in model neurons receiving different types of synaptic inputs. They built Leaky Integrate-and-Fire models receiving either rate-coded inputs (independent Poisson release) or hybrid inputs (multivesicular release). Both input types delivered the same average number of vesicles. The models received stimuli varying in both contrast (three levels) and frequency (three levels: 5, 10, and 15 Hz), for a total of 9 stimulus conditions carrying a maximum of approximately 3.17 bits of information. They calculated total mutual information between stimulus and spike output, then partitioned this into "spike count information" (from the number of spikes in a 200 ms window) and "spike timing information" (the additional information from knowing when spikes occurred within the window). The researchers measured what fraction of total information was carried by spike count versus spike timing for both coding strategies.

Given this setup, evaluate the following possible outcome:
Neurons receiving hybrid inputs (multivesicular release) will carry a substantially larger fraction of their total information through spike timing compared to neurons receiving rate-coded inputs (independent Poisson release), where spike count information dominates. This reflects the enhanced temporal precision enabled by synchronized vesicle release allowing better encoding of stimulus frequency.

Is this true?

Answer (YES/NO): NO